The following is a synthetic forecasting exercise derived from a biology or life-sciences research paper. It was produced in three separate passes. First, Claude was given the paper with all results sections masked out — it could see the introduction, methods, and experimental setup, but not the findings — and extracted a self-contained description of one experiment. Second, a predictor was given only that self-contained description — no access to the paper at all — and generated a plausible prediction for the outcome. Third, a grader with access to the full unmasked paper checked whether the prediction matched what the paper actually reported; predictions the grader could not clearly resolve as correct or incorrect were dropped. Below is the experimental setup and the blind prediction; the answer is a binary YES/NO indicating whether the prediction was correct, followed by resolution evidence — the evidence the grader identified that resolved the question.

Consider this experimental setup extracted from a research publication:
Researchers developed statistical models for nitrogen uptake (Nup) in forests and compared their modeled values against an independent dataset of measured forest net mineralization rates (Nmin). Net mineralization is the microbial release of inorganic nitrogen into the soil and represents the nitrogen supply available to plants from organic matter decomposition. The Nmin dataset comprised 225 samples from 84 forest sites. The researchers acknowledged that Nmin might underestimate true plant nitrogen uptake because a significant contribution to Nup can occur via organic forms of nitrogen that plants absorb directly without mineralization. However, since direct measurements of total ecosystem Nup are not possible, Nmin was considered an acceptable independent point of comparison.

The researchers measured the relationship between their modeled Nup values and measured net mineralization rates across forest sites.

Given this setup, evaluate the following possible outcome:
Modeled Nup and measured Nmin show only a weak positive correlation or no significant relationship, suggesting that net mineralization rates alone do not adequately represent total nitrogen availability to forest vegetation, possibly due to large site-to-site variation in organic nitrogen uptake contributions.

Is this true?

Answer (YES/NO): NO